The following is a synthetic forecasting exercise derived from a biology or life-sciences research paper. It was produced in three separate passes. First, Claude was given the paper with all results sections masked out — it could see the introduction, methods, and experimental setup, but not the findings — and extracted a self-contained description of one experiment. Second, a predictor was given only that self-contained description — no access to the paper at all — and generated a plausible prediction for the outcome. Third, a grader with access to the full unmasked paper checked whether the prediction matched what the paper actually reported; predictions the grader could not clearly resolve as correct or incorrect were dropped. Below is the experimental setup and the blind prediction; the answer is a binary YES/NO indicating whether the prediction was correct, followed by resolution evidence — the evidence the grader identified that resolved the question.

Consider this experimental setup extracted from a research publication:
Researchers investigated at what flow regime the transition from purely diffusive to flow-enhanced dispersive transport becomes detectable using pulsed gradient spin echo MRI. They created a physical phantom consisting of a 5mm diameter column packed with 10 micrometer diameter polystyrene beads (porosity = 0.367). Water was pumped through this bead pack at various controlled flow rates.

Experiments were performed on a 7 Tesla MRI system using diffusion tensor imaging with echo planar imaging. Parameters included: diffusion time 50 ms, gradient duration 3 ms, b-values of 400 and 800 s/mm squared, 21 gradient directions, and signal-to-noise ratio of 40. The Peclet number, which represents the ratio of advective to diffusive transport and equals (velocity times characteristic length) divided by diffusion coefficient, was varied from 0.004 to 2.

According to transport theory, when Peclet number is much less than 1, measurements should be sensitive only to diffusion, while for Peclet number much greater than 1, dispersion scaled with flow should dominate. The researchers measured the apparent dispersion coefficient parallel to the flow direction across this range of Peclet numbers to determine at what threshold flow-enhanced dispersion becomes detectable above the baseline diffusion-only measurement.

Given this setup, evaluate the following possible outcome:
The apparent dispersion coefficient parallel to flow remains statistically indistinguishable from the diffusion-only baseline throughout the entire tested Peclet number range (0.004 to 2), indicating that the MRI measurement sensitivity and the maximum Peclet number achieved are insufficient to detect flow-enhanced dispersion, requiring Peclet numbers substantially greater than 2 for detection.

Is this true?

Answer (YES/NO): NO